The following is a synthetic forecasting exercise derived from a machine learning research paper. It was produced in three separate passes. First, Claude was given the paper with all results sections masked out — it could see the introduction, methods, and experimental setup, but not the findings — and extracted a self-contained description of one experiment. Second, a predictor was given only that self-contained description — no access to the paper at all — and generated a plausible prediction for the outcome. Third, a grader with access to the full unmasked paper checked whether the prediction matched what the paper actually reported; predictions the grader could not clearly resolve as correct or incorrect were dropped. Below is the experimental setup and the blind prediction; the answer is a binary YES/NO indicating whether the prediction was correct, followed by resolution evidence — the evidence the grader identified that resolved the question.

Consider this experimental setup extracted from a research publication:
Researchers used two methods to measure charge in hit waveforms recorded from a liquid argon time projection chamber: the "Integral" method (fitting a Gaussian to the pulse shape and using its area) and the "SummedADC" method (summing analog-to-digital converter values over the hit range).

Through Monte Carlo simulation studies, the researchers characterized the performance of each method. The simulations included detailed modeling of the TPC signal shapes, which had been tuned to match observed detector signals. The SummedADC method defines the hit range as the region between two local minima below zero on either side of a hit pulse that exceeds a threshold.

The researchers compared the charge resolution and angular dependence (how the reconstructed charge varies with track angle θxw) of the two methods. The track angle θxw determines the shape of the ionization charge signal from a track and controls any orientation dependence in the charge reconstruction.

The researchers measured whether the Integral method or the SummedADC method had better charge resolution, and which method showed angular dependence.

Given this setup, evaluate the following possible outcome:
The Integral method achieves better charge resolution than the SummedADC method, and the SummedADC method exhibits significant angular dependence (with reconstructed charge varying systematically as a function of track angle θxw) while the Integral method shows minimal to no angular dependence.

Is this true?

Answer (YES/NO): NO